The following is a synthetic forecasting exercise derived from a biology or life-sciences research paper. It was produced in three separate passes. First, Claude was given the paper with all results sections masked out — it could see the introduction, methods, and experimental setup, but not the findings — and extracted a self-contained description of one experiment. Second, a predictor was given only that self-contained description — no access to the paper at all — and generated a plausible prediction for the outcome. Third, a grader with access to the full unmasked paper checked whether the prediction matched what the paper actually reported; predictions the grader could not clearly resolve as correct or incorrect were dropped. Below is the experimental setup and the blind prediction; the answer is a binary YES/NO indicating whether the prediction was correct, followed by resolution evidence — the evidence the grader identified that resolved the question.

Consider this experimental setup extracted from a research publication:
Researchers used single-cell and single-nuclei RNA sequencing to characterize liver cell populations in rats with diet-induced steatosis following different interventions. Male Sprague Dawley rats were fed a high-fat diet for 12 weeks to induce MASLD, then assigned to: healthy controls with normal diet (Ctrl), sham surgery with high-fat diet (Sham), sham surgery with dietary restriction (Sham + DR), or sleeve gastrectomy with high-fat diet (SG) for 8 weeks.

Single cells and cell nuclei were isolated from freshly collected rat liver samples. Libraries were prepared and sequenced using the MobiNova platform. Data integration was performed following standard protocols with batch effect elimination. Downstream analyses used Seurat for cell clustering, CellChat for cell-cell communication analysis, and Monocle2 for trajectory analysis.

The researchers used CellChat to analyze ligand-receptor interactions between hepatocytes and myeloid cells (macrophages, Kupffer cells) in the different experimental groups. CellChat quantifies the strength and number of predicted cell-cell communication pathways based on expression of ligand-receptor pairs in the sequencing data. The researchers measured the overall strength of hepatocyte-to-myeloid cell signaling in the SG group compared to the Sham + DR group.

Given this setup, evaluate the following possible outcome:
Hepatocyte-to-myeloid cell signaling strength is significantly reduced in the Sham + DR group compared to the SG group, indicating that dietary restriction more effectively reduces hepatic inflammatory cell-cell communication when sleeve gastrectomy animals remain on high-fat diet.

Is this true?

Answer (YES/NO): NO